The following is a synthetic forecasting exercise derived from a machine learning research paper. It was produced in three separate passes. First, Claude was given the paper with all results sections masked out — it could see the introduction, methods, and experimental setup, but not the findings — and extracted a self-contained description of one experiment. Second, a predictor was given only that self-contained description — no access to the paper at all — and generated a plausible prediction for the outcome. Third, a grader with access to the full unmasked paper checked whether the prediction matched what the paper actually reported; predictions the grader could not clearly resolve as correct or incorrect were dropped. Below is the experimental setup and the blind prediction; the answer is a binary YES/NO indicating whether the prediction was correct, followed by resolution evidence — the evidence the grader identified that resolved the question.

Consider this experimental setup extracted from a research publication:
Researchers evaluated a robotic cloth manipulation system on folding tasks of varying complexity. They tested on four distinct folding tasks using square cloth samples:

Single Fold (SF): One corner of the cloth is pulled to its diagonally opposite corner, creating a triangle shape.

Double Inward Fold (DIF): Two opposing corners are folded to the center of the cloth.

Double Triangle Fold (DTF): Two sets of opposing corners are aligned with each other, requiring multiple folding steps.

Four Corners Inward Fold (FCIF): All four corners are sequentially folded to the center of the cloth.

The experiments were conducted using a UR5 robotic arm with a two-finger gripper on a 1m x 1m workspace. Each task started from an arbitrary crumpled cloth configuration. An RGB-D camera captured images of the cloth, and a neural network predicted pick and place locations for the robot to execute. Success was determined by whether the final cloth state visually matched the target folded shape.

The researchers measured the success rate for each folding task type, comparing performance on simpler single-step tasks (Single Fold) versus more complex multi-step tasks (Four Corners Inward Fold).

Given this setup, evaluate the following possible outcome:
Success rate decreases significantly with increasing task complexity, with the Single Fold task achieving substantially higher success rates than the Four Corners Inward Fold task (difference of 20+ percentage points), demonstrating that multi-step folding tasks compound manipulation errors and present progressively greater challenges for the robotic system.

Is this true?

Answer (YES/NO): YES